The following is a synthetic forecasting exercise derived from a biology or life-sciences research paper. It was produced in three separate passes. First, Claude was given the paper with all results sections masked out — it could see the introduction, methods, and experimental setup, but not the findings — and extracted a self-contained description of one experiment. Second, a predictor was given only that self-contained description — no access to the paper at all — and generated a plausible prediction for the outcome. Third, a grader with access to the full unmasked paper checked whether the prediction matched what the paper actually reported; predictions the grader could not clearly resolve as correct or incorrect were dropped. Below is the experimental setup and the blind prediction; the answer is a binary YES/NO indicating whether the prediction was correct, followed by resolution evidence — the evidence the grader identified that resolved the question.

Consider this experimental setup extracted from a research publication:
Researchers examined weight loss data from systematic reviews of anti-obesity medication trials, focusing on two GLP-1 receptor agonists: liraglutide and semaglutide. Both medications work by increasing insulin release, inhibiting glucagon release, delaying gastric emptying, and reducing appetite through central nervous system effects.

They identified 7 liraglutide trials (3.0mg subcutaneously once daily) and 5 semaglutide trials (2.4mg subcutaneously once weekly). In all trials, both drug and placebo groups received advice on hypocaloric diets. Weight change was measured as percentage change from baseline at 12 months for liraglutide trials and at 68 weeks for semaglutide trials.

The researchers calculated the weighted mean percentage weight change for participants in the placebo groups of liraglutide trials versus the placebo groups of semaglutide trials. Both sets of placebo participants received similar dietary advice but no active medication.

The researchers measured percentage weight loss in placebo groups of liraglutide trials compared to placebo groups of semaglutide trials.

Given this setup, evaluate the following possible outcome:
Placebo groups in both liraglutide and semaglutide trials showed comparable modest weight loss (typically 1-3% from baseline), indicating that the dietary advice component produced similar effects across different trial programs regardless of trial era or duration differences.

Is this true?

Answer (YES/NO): YES